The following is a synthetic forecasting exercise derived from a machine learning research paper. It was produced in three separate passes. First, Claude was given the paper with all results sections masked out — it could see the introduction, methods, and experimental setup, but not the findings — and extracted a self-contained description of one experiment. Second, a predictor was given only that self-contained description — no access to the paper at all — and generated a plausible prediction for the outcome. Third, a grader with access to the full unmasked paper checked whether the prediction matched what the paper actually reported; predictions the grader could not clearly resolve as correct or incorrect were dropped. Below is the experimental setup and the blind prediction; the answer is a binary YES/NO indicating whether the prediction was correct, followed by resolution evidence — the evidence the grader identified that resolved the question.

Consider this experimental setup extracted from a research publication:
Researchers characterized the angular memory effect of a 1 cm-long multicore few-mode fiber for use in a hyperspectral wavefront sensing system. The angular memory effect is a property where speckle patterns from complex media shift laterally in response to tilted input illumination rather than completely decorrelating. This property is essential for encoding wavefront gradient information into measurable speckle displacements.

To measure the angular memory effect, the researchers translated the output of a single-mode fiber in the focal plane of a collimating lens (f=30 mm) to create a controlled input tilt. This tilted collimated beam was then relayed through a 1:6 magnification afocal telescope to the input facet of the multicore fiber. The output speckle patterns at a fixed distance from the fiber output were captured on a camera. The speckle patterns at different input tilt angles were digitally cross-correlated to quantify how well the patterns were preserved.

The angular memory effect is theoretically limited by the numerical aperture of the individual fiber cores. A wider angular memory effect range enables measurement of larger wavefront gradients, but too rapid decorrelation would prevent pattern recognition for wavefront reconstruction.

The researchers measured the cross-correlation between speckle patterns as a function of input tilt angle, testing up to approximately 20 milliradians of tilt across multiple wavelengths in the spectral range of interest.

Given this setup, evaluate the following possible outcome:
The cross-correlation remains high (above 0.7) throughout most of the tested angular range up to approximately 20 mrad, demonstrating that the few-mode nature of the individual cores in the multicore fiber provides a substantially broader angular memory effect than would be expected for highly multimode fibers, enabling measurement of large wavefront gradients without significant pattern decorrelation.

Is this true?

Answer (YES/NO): YES